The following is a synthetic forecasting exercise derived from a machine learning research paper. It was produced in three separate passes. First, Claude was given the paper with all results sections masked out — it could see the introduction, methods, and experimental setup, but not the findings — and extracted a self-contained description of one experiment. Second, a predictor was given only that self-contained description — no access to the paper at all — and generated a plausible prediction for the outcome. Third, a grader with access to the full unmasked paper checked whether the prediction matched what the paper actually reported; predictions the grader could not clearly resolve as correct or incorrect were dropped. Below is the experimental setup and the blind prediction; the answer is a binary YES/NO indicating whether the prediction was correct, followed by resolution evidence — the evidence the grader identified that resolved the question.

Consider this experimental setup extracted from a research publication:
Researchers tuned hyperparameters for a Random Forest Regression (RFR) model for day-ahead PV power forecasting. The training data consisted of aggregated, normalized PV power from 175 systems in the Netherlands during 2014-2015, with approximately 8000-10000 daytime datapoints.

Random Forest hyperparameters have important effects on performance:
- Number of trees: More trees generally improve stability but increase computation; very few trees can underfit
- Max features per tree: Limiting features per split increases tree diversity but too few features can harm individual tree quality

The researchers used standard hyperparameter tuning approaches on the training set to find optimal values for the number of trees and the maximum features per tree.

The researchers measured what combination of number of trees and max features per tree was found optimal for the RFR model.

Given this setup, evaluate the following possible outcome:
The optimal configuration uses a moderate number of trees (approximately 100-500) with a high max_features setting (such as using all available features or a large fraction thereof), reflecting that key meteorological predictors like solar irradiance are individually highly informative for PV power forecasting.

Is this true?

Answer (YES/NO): NO